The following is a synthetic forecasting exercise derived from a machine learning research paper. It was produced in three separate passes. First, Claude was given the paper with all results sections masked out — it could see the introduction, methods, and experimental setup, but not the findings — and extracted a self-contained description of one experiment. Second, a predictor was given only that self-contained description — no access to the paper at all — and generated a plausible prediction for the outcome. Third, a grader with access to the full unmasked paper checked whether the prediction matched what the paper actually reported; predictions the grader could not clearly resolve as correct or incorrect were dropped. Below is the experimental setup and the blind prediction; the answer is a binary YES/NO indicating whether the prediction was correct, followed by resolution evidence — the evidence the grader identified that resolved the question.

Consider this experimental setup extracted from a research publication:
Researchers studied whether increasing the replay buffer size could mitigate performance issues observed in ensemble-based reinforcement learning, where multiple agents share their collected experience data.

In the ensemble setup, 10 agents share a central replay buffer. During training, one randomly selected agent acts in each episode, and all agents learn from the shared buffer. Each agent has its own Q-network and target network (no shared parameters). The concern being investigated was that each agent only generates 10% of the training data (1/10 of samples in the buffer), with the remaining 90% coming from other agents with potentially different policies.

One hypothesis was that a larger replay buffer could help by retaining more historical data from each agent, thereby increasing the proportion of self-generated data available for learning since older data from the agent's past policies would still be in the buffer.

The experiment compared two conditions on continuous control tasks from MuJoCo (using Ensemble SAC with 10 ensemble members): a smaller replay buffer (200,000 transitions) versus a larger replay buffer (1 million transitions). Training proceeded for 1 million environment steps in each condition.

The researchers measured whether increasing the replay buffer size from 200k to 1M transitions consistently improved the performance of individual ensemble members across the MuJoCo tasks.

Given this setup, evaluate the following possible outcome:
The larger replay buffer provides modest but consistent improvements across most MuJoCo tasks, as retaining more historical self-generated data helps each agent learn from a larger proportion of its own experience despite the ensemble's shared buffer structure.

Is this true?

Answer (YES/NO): NO